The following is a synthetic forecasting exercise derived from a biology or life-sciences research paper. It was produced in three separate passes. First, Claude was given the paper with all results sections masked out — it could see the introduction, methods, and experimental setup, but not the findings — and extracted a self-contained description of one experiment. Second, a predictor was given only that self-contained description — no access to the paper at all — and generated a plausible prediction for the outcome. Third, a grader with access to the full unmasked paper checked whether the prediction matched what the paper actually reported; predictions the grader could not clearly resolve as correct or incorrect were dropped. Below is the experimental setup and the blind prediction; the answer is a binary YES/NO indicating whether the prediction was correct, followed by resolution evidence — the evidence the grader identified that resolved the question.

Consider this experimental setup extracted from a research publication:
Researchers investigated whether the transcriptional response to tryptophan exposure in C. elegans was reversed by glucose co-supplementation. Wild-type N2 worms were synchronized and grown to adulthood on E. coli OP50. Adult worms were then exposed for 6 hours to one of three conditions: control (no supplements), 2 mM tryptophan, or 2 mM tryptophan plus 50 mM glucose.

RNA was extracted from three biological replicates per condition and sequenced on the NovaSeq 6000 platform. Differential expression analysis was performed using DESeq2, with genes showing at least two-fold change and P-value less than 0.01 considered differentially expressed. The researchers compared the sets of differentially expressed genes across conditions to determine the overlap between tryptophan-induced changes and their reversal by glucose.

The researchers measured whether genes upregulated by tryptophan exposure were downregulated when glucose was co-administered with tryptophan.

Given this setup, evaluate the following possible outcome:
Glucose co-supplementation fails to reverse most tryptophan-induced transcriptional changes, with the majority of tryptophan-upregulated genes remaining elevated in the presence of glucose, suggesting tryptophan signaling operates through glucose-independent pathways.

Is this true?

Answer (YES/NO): NO